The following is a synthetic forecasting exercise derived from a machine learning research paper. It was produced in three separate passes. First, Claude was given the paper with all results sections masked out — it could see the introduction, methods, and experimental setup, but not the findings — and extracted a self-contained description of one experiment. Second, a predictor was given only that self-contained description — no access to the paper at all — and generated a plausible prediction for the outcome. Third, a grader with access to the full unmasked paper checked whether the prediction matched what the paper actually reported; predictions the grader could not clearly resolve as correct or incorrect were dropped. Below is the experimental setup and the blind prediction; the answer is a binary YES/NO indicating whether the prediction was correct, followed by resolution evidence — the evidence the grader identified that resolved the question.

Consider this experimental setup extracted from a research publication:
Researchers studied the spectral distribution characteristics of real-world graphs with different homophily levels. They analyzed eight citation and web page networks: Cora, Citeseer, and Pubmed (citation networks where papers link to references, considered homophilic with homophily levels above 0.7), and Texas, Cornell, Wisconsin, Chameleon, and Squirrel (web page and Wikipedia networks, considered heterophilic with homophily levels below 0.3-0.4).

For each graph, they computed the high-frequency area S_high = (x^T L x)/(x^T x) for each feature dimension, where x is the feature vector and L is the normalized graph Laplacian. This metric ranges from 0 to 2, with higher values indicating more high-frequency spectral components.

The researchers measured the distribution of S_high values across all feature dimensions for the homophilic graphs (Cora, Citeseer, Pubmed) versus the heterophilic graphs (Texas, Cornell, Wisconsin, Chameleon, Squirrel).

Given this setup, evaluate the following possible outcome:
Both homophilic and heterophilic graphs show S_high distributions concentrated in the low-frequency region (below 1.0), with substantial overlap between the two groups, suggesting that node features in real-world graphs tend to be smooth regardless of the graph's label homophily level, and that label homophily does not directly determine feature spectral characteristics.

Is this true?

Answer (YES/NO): NO